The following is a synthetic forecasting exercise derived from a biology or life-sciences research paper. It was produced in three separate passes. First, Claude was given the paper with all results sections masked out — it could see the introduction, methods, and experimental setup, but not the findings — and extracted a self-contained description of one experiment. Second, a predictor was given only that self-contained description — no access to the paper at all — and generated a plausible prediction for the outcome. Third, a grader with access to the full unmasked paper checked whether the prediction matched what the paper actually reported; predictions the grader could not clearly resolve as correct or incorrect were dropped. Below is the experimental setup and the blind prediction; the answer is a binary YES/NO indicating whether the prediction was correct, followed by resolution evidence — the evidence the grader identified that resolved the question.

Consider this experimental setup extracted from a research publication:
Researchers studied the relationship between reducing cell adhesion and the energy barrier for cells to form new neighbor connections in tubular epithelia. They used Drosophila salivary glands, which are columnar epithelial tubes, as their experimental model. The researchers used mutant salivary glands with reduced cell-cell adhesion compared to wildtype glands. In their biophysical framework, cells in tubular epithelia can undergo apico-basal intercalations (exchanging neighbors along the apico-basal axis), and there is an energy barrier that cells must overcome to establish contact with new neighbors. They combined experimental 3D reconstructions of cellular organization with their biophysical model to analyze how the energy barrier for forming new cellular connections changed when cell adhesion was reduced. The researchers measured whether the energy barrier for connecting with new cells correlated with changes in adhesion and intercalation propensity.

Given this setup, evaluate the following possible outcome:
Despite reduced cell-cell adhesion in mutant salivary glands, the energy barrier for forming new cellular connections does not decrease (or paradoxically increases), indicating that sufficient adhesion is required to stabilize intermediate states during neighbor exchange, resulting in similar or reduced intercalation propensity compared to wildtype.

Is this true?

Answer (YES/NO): NO